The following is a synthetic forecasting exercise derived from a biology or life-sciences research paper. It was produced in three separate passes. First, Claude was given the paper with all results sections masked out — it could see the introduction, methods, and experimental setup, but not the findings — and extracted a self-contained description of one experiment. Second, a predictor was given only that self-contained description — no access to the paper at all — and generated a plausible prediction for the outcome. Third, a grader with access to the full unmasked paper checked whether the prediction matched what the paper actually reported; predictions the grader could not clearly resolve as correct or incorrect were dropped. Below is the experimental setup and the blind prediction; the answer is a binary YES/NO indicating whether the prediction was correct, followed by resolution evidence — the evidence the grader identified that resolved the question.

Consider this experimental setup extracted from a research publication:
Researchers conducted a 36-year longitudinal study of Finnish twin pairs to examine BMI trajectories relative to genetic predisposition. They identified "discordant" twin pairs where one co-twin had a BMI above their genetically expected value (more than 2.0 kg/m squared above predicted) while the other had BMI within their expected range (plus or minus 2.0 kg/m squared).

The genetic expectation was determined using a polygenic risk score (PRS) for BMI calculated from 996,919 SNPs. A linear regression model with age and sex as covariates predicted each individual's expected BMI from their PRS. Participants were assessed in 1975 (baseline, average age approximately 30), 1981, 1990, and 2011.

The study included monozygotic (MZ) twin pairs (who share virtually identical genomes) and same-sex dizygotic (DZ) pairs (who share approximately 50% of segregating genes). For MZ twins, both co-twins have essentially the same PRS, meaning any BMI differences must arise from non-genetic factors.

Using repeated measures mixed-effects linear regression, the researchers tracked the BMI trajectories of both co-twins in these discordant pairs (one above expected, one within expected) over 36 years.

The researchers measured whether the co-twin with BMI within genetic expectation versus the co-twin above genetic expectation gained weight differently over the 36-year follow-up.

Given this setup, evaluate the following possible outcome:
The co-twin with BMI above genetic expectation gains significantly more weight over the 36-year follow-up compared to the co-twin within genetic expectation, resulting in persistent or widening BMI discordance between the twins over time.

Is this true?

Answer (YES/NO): NO